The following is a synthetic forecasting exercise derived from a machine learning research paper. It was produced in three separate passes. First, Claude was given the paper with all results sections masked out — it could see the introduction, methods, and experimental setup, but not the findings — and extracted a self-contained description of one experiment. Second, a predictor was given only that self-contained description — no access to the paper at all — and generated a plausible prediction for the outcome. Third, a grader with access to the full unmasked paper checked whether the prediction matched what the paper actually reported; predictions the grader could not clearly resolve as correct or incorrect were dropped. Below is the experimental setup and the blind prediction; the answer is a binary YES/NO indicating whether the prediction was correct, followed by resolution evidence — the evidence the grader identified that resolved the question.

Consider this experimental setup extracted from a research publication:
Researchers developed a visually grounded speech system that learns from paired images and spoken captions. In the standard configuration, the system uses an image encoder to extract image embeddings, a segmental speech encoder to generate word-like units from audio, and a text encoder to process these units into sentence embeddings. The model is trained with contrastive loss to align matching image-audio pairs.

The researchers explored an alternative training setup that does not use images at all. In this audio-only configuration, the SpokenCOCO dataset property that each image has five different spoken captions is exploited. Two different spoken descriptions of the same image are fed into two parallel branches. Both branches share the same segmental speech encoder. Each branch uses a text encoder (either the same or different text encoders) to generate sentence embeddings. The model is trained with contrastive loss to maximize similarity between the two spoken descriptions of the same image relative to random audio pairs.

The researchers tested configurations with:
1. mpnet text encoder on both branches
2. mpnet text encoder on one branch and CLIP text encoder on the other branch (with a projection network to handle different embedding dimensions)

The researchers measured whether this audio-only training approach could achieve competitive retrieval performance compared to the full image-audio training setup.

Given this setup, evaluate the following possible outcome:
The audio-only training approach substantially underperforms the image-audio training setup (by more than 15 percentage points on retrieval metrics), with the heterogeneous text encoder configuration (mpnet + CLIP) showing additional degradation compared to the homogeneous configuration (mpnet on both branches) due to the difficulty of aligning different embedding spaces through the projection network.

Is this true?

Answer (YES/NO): NO